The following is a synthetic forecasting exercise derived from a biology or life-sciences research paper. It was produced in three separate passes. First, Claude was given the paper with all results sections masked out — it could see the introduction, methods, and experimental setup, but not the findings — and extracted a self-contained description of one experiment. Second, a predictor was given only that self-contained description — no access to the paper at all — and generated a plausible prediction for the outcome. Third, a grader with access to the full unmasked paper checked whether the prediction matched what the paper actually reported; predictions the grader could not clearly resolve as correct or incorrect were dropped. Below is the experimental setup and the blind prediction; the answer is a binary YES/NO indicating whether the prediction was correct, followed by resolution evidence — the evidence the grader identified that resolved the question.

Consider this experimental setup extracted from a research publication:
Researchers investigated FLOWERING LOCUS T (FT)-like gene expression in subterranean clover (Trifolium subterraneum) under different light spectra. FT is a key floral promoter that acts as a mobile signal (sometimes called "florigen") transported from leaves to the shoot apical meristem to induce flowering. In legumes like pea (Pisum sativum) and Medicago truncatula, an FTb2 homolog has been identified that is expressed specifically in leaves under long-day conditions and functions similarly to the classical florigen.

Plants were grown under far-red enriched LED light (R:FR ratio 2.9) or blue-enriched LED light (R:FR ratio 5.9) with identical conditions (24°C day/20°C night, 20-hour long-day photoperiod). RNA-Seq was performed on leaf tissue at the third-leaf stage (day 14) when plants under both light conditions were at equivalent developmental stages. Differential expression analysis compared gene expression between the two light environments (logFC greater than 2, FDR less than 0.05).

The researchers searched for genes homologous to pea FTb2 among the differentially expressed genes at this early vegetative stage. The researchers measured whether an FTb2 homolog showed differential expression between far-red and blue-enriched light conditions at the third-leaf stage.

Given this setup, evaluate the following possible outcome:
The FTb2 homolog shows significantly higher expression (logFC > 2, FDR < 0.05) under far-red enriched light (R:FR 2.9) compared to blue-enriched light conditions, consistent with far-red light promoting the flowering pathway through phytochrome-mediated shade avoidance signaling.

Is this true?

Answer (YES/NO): YES